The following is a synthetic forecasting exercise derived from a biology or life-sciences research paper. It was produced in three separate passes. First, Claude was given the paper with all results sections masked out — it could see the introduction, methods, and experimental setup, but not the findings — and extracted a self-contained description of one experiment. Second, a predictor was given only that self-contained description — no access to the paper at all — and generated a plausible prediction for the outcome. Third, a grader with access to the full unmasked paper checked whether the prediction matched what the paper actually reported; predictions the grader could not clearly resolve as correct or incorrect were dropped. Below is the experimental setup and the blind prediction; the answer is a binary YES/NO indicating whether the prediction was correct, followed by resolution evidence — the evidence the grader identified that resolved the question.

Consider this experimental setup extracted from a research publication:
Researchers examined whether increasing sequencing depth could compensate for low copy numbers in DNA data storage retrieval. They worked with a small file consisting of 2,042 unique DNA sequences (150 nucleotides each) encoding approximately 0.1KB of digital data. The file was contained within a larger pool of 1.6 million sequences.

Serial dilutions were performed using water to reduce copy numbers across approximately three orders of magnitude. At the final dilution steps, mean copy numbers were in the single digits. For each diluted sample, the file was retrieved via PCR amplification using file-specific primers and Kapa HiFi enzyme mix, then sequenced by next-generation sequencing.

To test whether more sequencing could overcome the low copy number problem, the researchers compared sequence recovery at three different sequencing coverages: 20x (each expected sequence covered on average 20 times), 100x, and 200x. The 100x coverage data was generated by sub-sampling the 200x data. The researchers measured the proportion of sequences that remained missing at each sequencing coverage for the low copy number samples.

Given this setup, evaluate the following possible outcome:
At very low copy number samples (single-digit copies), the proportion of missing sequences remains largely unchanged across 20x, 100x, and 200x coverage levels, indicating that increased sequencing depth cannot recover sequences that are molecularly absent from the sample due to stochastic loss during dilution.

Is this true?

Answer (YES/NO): YES